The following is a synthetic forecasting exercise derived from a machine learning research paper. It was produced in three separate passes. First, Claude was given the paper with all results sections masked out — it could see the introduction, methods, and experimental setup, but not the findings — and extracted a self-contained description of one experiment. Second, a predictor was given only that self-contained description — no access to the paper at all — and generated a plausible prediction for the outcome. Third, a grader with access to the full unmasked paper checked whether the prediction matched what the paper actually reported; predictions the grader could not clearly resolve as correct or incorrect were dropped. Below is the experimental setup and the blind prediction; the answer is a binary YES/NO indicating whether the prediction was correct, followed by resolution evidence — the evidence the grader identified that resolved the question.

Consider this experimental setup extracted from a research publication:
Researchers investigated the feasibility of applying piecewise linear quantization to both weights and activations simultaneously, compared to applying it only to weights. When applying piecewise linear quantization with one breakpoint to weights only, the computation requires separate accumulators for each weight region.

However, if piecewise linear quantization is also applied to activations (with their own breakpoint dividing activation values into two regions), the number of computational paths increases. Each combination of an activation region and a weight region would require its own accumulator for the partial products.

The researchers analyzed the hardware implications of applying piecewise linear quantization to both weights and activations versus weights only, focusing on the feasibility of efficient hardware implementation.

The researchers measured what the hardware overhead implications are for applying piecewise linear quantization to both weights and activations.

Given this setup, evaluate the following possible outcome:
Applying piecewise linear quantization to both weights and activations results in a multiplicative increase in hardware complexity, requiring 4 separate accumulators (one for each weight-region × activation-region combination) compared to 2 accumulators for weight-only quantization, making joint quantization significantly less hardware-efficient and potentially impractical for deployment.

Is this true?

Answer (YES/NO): NO